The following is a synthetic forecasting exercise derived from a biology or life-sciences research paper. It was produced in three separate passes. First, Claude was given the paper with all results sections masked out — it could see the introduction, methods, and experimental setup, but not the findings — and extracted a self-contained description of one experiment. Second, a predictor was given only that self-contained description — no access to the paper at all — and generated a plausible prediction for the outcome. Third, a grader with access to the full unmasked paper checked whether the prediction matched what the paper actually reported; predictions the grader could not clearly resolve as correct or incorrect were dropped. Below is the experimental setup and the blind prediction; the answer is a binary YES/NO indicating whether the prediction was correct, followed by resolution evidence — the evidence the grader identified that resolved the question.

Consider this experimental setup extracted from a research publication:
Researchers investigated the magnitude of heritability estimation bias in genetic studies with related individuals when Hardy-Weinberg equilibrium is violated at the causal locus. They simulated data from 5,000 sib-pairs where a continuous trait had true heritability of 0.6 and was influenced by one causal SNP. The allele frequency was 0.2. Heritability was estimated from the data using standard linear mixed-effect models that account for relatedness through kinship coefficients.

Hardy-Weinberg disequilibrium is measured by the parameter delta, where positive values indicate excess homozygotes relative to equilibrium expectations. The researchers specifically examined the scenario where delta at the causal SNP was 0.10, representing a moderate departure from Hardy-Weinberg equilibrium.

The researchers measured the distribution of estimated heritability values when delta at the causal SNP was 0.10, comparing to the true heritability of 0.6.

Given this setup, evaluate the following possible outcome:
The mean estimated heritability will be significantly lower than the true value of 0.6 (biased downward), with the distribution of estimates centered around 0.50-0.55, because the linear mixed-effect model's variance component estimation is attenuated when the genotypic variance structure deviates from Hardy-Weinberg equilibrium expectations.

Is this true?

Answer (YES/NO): NO